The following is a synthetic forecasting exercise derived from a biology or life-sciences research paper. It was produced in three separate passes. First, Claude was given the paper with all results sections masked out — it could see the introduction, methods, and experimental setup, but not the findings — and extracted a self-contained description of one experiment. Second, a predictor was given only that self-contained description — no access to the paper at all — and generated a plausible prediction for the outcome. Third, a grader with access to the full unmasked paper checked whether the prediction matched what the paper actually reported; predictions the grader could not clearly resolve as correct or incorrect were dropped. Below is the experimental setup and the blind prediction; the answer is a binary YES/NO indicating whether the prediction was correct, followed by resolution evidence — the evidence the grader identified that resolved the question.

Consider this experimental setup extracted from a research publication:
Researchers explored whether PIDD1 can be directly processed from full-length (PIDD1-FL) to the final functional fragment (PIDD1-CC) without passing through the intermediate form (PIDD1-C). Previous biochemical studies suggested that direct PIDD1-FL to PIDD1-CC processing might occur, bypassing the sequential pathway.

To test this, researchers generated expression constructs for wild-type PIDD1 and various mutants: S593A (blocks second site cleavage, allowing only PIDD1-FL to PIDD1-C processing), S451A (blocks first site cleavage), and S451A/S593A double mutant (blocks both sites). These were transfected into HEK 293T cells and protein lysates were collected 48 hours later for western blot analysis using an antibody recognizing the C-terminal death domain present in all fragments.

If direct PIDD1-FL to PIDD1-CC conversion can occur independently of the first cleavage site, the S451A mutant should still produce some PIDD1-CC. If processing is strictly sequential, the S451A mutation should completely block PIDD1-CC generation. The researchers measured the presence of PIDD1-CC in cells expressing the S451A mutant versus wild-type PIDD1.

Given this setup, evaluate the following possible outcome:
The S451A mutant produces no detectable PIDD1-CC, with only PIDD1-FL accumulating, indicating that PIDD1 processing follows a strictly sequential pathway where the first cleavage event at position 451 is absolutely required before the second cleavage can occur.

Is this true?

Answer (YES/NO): NO